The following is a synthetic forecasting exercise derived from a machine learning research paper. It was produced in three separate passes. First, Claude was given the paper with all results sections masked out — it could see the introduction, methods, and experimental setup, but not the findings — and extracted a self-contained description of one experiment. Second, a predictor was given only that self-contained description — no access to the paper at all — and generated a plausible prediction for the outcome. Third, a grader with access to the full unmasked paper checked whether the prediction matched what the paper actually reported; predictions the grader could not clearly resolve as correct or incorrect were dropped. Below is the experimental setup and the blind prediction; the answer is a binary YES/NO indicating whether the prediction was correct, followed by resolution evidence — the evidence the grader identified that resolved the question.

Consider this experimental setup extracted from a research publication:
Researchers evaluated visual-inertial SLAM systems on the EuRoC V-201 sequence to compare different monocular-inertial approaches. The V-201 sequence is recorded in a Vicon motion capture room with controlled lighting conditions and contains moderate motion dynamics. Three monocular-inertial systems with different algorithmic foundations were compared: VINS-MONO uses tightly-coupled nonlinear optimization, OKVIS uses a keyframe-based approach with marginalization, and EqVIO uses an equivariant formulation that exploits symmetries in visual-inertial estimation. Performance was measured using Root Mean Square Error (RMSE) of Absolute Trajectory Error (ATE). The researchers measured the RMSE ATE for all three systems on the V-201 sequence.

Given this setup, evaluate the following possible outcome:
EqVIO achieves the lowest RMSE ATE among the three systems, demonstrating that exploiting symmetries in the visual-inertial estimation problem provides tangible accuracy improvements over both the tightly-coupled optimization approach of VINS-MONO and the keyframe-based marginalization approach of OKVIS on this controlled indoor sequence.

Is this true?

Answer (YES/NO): YES